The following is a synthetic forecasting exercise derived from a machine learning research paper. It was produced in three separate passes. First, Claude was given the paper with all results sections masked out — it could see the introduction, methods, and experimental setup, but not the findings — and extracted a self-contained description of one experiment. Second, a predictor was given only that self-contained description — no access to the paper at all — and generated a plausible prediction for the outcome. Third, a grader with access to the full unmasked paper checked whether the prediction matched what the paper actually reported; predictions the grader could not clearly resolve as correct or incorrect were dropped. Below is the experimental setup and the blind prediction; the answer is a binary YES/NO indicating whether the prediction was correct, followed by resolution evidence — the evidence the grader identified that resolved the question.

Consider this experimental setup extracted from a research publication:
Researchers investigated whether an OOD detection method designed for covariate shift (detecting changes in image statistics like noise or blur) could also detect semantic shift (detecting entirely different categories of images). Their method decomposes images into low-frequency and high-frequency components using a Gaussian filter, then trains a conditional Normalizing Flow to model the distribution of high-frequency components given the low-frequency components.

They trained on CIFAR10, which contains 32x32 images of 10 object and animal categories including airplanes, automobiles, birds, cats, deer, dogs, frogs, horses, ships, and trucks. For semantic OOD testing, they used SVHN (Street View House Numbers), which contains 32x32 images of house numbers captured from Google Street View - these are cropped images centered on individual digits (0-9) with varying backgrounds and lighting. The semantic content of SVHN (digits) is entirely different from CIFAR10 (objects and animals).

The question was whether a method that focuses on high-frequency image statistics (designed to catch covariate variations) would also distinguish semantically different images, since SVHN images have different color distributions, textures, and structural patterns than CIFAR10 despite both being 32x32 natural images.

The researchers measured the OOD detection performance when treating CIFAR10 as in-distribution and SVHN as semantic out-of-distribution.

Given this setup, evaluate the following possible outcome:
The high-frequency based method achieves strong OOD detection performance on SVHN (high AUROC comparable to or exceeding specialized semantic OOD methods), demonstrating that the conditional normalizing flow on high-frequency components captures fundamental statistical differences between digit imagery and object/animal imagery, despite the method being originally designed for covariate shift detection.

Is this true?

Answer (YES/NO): YES